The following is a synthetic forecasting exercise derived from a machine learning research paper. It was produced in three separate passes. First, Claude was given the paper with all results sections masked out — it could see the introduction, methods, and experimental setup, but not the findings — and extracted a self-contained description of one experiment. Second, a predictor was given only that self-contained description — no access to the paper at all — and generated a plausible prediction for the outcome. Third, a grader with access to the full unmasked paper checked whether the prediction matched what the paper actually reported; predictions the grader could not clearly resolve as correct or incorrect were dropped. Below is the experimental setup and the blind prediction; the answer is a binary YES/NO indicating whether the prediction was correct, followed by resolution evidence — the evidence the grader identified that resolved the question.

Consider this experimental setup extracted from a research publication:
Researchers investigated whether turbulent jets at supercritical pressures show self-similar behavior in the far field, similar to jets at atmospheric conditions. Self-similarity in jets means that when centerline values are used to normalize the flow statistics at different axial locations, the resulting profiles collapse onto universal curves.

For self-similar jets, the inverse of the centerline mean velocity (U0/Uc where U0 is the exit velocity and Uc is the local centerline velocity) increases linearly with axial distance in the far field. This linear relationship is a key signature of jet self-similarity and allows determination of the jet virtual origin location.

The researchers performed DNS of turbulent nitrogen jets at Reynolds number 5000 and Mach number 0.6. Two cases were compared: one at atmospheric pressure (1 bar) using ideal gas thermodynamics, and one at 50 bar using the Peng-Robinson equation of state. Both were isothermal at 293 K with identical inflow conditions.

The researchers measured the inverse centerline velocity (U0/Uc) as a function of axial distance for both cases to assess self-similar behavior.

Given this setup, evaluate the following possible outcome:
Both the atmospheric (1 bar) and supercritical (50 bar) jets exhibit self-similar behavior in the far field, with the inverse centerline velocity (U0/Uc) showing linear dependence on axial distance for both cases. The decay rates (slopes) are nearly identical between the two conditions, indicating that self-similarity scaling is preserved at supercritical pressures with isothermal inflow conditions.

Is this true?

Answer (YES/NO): YES